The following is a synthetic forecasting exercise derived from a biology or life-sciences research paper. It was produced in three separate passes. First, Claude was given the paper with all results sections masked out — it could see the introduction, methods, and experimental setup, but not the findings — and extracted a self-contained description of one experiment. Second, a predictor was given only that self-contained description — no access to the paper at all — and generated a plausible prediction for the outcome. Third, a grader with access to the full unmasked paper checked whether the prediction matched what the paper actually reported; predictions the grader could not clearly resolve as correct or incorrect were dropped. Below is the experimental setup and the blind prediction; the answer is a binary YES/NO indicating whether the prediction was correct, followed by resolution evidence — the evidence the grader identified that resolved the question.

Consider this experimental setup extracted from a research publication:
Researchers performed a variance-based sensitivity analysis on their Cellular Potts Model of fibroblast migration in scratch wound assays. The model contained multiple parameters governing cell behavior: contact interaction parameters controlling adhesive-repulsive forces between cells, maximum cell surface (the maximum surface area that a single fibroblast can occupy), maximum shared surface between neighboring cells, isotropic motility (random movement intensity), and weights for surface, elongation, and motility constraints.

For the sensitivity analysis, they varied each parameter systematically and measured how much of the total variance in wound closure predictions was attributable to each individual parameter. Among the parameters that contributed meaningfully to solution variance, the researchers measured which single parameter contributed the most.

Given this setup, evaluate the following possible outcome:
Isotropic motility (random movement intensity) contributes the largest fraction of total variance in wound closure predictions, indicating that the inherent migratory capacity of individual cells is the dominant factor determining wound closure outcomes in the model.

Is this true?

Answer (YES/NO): NO